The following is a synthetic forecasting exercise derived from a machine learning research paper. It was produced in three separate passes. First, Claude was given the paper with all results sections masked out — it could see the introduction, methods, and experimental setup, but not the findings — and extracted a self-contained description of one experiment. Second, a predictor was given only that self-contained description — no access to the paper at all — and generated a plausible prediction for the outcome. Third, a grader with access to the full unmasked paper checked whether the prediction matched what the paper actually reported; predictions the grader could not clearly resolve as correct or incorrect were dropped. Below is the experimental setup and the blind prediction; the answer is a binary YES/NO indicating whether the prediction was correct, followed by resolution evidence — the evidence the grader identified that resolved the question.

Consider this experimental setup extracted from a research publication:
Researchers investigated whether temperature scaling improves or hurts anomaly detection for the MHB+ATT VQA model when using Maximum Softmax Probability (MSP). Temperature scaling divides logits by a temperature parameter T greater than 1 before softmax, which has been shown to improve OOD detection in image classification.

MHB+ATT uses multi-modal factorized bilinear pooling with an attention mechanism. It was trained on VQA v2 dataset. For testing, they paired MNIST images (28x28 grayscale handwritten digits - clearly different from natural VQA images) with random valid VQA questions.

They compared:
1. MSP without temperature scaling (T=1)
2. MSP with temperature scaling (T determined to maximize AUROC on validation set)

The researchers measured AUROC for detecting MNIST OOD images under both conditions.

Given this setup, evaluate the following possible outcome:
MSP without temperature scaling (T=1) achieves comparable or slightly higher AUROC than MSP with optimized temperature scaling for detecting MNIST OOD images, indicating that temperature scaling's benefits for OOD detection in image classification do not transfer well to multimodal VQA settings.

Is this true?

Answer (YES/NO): NO